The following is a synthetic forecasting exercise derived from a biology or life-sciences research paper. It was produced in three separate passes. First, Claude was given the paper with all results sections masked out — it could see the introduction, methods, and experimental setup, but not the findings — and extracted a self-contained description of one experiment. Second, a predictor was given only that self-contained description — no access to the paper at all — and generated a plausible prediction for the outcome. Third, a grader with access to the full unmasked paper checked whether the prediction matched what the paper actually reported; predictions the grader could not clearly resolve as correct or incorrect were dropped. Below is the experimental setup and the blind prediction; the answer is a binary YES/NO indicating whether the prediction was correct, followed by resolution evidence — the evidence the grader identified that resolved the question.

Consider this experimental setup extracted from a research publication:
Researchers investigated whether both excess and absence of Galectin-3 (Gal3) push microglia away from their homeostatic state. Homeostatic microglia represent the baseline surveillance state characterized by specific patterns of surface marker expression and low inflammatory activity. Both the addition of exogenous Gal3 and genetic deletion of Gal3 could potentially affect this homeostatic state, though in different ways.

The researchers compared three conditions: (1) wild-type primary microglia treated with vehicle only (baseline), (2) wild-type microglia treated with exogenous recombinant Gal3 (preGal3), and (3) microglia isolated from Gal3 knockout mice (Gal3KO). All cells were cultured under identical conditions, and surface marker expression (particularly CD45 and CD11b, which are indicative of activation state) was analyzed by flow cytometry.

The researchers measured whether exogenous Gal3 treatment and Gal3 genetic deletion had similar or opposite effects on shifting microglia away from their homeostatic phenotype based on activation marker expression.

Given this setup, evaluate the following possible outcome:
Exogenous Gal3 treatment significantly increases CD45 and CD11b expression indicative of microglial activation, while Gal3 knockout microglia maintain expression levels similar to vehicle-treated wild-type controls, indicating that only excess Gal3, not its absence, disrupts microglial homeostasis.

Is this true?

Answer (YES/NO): NO